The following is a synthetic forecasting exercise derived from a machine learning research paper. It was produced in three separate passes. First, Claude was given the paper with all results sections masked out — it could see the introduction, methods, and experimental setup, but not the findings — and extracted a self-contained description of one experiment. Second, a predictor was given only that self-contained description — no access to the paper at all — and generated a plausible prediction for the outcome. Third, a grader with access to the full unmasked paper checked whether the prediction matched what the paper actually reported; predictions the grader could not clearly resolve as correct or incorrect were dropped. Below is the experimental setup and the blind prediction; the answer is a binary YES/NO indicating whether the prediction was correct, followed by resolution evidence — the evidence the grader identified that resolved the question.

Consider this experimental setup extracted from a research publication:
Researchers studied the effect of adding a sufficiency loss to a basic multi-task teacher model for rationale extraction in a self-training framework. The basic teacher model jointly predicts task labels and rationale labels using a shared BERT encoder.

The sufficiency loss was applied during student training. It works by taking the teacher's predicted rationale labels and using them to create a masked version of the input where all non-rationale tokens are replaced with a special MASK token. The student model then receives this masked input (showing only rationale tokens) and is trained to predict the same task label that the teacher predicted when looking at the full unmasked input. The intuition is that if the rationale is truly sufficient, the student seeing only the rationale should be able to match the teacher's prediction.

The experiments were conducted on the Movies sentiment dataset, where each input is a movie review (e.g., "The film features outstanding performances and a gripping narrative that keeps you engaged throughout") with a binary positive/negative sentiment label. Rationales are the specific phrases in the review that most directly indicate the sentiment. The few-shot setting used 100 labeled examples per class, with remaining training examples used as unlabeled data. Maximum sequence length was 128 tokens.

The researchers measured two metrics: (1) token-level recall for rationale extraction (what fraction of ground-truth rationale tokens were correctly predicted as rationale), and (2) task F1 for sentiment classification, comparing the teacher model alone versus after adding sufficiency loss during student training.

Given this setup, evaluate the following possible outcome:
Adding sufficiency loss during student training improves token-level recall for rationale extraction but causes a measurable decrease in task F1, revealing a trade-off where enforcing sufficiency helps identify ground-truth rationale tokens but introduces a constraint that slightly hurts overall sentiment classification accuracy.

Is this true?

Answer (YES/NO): NO